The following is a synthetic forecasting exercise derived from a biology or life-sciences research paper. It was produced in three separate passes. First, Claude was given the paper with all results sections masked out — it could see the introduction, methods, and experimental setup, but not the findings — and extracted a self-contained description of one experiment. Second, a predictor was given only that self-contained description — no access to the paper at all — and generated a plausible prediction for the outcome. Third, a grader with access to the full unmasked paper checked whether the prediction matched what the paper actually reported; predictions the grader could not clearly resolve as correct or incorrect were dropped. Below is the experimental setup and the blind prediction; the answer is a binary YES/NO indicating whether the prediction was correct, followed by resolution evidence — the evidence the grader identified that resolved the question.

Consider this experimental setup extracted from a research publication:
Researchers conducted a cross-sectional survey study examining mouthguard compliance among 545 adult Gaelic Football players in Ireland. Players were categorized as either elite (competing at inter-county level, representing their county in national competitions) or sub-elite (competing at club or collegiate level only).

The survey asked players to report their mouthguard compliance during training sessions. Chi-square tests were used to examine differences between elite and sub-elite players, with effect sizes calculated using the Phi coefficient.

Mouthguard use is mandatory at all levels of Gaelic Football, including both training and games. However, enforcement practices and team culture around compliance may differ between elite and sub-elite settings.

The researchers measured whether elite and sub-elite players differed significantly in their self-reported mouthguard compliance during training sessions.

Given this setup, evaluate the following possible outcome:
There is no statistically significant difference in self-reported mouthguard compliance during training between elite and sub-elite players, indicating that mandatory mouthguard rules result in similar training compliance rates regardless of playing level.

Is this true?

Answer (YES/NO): YES